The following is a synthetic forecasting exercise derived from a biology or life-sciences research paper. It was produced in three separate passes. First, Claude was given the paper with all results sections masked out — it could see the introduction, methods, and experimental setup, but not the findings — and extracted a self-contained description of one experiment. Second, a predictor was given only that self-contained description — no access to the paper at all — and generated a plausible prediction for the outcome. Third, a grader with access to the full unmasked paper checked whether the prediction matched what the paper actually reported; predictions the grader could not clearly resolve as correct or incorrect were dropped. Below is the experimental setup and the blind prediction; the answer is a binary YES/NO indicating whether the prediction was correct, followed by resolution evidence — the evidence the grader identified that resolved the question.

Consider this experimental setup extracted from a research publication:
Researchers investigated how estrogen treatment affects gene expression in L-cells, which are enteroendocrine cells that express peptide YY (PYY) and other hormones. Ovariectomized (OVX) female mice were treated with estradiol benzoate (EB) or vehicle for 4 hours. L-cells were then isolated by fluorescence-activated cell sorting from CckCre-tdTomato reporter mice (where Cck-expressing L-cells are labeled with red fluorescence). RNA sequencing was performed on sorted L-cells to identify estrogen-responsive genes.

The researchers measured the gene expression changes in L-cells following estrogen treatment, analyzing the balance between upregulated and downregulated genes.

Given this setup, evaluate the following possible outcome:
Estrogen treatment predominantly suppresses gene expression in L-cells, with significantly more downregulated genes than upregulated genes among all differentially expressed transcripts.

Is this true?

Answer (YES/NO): NO